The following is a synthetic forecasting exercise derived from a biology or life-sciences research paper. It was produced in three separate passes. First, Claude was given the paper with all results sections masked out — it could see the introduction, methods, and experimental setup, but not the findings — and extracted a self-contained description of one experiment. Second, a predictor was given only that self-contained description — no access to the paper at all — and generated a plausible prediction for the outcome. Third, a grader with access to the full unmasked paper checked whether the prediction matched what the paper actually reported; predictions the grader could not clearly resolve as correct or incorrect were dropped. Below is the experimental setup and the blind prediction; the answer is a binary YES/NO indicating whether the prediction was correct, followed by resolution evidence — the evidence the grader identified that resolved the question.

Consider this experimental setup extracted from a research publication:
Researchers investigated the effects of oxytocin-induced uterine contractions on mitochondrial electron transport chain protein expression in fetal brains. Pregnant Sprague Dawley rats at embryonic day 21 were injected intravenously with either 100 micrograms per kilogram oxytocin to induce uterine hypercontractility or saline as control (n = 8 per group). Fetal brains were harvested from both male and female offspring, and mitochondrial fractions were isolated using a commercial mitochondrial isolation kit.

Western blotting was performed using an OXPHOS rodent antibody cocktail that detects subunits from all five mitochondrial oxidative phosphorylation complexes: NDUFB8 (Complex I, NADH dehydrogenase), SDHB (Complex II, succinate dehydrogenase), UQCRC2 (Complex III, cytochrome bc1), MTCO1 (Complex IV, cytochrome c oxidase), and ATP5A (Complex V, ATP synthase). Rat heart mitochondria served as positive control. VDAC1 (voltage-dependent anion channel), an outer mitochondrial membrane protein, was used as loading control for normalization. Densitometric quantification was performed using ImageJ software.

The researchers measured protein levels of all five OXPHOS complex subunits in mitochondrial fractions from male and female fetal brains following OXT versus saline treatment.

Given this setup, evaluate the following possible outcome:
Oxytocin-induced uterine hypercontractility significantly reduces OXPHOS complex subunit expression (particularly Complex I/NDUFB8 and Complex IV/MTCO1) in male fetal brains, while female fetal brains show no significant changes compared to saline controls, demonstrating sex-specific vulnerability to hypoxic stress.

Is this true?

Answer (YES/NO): NO